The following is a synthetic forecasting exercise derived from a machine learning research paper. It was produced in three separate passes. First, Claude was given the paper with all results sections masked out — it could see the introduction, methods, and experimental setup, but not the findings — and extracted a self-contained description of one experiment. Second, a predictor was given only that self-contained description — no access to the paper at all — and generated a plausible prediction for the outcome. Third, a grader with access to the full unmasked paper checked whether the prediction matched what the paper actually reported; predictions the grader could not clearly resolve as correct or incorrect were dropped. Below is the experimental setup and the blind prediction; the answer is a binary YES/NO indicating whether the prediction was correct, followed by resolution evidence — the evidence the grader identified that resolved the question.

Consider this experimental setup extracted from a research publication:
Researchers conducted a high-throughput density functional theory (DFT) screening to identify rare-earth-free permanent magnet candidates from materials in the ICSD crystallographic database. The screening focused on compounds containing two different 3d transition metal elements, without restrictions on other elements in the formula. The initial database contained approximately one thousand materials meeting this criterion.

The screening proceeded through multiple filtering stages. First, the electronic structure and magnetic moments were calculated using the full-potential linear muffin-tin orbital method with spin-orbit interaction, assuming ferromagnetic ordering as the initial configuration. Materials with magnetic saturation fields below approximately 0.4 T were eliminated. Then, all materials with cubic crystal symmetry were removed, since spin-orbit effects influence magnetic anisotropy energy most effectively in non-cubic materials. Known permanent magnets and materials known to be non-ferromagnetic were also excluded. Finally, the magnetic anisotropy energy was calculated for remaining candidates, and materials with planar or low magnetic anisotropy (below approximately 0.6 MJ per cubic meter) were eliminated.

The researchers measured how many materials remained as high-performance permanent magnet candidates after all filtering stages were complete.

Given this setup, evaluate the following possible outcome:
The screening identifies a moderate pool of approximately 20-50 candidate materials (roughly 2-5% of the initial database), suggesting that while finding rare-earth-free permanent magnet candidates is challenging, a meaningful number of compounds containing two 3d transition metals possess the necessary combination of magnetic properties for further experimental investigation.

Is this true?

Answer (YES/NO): NO